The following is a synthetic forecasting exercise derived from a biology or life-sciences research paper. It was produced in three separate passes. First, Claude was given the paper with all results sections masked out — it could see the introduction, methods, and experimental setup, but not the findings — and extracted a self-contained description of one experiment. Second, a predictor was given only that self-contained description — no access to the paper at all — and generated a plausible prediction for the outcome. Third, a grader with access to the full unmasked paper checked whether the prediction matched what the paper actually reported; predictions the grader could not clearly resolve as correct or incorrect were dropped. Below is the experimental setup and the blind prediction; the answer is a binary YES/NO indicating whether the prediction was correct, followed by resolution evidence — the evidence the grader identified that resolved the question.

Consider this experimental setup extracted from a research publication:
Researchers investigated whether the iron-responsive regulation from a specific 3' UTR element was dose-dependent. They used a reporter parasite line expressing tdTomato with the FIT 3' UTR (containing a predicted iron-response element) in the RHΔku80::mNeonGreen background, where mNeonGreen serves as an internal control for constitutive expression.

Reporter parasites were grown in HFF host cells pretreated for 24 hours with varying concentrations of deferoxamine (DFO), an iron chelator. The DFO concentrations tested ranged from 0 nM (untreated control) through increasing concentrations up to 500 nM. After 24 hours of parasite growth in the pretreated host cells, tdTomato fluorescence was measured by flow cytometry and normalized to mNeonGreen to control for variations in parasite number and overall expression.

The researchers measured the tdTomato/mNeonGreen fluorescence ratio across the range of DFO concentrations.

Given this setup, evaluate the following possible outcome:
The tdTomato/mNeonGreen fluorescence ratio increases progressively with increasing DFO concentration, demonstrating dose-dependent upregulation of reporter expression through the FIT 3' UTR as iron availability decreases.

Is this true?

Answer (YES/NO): YES